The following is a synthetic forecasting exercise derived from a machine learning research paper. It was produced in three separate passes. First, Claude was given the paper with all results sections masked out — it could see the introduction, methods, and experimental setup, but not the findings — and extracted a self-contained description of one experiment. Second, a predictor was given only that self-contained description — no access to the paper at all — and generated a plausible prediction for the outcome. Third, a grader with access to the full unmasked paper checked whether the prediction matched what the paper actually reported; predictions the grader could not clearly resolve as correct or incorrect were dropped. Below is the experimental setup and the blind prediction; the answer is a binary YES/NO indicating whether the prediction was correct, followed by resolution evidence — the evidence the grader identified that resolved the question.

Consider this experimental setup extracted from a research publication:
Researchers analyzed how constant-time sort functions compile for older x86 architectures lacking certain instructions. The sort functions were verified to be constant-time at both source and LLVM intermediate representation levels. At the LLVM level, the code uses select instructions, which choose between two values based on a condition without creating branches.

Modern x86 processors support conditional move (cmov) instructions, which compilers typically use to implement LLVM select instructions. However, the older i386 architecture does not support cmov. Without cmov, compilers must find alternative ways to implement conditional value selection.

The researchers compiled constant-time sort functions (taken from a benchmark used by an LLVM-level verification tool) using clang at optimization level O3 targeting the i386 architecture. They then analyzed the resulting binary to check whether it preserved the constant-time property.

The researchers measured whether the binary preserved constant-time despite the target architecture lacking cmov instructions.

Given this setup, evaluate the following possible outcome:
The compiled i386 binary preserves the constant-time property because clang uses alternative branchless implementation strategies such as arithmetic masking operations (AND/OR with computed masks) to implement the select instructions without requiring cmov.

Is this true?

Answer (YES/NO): NO